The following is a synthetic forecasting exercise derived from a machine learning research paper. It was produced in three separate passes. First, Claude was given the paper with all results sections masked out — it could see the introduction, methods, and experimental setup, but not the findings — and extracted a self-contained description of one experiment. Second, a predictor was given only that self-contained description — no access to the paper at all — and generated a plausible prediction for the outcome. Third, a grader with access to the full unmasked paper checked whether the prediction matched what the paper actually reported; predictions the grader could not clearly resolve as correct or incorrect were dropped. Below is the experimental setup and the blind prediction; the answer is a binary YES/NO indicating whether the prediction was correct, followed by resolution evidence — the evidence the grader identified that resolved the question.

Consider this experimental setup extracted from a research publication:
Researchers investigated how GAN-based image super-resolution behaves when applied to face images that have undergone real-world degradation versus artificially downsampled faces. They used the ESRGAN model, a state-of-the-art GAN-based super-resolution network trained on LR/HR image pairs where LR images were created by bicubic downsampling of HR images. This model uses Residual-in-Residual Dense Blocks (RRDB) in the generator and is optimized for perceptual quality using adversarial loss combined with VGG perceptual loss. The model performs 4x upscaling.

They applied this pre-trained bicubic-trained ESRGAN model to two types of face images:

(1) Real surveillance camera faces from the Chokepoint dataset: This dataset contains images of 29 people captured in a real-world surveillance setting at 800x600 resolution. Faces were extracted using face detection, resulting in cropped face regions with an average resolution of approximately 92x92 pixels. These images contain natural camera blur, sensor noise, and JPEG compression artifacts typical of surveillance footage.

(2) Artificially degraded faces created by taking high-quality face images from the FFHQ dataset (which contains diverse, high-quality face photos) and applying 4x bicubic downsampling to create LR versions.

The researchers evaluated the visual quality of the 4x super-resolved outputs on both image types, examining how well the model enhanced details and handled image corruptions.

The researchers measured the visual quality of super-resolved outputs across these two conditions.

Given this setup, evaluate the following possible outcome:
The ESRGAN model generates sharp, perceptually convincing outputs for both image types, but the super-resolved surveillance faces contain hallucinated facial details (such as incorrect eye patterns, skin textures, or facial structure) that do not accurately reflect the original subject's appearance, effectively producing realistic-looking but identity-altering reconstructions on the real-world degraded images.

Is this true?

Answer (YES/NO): NO